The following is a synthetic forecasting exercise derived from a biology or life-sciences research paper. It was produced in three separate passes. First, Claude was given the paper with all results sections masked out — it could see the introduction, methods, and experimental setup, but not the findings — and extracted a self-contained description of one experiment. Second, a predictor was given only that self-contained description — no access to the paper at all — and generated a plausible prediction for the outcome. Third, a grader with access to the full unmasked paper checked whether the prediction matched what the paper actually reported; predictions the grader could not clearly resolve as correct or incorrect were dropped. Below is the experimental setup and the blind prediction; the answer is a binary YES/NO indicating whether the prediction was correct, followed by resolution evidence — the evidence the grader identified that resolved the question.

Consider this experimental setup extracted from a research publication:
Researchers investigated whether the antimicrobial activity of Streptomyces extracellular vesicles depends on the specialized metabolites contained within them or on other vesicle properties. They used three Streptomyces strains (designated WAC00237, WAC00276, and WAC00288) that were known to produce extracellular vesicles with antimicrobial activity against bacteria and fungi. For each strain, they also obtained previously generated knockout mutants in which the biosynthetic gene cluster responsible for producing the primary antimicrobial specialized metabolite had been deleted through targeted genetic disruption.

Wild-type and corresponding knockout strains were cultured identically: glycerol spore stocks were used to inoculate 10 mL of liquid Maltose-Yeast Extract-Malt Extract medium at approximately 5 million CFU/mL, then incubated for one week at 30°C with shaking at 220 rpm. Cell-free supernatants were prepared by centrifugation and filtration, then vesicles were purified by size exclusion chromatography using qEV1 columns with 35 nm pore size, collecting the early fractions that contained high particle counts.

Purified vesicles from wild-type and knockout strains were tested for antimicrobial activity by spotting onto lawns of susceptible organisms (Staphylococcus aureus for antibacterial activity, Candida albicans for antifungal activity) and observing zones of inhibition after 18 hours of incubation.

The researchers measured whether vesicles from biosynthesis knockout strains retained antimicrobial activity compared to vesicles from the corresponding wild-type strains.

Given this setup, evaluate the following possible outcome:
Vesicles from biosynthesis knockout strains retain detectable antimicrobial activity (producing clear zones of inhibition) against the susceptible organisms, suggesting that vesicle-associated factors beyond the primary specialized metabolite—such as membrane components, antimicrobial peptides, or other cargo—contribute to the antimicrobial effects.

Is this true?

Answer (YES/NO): NO